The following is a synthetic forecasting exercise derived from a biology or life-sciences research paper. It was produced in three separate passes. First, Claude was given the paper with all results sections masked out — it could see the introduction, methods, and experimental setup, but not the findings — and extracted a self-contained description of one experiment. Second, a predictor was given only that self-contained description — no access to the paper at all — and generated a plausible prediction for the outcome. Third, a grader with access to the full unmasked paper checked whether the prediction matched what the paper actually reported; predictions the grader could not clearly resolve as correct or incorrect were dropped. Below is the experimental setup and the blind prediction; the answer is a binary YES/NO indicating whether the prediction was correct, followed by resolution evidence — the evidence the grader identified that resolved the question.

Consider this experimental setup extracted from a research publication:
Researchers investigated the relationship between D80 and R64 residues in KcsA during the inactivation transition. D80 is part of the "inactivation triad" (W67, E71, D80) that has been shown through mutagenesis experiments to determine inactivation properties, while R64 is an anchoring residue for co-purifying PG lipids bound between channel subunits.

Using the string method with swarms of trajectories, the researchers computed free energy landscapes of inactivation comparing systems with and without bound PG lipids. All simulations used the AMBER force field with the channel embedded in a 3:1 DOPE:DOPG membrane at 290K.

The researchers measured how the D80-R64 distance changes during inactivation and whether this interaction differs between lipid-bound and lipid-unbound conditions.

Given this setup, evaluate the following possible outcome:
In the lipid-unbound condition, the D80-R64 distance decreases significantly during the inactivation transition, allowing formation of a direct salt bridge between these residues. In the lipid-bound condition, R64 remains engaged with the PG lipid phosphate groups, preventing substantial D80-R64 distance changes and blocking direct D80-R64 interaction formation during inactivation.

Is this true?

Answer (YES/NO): NO